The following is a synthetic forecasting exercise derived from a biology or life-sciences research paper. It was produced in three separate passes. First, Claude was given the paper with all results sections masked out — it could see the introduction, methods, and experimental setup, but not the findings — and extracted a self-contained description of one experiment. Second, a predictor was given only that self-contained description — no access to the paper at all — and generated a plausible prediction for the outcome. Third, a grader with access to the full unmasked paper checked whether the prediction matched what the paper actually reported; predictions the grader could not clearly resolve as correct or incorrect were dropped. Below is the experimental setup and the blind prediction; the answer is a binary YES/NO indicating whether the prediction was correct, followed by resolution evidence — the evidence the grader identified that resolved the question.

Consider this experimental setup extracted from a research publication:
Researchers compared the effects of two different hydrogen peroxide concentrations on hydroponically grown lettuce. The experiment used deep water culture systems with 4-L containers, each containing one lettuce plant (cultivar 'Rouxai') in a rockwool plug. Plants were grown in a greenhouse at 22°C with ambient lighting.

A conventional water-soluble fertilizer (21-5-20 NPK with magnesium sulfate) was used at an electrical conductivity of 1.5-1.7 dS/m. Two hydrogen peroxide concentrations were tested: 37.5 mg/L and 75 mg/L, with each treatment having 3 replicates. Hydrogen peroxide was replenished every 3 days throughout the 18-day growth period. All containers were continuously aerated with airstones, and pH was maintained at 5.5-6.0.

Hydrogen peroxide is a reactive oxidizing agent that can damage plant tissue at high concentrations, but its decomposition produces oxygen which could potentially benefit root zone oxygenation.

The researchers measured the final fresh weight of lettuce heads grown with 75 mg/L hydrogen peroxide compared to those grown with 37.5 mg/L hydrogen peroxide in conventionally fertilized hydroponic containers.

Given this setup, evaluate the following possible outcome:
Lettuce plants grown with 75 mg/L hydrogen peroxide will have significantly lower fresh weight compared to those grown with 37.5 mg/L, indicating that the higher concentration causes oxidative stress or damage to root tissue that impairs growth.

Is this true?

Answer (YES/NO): YES